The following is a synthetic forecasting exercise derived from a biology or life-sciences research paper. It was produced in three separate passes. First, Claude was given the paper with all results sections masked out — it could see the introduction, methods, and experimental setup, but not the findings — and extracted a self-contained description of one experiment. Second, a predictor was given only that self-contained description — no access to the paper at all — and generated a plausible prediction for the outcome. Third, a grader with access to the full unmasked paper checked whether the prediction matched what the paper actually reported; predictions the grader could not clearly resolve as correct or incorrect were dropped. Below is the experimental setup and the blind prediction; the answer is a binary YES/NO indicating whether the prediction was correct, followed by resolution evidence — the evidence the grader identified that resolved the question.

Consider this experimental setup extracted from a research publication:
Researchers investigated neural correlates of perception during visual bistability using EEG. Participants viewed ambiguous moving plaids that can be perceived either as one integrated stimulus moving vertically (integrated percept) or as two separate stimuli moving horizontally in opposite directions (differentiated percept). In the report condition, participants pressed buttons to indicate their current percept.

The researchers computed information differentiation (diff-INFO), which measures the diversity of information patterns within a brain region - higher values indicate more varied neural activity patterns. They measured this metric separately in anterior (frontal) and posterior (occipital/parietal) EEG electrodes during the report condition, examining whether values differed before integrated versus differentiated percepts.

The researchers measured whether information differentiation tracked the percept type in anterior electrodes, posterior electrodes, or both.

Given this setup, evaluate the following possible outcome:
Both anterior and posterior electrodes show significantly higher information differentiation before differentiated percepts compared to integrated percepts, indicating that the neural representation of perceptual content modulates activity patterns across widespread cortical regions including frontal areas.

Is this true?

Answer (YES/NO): NO